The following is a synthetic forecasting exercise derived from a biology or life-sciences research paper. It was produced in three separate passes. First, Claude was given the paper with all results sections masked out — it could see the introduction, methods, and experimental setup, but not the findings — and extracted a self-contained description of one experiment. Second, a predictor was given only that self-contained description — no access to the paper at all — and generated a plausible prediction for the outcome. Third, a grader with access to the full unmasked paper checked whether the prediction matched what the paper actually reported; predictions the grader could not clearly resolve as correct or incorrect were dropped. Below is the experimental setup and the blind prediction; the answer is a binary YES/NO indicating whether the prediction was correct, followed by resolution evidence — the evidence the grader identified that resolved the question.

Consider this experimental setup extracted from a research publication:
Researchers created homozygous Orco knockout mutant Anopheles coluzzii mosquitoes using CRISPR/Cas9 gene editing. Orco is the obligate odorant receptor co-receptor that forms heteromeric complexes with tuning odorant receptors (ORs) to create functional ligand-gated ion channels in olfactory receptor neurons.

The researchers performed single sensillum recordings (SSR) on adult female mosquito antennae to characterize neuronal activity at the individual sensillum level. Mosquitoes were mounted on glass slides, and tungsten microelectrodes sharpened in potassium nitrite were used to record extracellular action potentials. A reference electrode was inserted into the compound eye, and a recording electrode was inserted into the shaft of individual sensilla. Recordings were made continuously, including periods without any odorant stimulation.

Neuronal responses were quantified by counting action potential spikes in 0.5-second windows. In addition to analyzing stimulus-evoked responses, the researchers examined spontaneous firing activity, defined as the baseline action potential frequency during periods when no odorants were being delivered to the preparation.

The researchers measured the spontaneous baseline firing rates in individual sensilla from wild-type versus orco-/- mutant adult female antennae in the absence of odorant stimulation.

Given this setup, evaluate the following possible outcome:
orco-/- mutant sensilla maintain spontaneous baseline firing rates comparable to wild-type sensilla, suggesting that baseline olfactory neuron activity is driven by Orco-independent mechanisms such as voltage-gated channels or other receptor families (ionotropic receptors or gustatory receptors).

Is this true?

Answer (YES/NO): NO